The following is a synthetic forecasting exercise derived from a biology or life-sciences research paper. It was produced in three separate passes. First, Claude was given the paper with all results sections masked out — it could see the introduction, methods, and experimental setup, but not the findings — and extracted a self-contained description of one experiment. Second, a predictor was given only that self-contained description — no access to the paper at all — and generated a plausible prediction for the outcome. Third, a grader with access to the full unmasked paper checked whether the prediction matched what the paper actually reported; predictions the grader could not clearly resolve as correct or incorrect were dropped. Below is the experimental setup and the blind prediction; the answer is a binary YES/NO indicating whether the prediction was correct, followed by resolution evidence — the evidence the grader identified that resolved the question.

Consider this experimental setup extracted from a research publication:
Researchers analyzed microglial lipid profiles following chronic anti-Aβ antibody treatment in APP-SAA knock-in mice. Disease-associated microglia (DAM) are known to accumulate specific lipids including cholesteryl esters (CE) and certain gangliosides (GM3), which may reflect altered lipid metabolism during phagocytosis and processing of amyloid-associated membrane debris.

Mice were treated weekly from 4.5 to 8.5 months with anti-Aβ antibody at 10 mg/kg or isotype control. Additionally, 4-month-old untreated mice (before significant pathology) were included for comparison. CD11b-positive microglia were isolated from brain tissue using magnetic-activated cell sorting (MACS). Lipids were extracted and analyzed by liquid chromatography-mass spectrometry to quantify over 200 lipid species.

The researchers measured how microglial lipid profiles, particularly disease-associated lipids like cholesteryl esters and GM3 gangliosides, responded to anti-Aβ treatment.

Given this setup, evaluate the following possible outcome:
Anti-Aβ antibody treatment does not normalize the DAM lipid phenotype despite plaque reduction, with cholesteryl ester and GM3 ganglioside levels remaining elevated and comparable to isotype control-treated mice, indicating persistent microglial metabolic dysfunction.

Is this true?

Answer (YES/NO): NO